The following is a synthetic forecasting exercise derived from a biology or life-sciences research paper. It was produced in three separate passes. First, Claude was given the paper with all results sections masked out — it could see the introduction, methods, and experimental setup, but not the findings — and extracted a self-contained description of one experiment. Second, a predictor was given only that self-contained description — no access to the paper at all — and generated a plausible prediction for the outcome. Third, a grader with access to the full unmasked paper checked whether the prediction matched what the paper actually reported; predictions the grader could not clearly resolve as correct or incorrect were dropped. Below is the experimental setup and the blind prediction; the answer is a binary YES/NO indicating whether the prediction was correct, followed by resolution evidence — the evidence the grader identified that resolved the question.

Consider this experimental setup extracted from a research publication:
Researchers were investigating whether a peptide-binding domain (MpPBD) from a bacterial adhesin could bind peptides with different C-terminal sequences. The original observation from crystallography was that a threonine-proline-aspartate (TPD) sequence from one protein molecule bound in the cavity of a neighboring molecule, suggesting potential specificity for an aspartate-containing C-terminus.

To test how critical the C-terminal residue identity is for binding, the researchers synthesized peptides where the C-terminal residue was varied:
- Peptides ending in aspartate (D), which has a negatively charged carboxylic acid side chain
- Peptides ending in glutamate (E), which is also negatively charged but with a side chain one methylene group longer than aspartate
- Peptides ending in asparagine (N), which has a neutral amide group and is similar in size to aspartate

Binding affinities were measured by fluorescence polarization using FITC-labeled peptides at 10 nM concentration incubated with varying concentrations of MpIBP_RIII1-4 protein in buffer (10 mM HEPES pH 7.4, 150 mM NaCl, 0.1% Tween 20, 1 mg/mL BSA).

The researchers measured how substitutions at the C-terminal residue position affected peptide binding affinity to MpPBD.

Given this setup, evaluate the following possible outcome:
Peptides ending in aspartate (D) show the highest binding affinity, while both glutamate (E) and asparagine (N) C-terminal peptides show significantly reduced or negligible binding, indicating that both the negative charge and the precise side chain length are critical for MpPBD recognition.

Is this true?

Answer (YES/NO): NO